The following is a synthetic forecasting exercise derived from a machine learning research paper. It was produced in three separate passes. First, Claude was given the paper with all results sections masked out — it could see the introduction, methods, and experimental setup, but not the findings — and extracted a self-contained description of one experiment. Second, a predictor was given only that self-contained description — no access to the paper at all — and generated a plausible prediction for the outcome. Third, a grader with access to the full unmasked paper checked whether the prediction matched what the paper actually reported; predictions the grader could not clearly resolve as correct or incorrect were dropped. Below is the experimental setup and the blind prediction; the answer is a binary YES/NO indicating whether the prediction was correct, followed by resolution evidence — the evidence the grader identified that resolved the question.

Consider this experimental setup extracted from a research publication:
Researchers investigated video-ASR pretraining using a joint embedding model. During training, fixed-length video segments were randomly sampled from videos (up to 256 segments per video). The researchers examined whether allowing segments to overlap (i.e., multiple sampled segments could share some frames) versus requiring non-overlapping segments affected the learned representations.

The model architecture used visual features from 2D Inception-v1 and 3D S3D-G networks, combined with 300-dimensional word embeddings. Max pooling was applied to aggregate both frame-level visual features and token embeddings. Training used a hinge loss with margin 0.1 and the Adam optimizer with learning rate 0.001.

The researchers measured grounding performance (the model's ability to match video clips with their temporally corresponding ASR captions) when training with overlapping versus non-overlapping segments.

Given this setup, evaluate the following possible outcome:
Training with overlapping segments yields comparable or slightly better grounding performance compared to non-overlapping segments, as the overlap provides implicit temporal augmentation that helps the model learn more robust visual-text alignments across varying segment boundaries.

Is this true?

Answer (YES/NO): YES